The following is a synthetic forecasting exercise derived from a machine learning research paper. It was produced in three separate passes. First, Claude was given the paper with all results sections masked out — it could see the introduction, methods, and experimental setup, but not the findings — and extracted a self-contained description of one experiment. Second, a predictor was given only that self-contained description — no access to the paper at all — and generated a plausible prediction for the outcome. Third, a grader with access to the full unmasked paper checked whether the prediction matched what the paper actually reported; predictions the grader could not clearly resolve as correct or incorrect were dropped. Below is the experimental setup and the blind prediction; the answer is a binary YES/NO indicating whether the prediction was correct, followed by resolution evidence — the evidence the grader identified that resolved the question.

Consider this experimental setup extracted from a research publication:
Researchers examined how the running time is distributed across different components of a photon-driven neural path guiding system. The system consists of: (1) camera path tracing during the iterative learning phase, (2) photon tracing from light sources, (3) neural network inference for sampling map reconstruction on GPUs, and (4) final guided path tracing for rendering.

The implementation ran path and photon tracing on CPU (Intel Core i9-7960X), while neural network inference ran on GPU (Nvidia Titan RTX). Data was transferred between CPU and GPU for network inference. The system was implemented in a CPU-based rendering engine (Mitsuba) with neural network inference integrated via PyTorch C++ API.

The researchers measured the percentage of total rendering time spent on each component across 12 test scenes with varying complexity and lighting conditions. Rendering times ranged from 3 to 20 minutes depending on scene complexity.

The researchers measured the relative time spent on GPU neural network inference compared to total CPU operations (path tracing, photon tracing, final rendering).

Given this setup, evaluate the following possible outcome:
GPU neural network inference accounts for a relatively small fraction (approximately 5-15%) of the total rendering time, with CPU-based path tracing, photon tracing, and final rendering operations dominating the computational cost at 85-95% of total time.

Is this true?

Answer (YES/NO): YES